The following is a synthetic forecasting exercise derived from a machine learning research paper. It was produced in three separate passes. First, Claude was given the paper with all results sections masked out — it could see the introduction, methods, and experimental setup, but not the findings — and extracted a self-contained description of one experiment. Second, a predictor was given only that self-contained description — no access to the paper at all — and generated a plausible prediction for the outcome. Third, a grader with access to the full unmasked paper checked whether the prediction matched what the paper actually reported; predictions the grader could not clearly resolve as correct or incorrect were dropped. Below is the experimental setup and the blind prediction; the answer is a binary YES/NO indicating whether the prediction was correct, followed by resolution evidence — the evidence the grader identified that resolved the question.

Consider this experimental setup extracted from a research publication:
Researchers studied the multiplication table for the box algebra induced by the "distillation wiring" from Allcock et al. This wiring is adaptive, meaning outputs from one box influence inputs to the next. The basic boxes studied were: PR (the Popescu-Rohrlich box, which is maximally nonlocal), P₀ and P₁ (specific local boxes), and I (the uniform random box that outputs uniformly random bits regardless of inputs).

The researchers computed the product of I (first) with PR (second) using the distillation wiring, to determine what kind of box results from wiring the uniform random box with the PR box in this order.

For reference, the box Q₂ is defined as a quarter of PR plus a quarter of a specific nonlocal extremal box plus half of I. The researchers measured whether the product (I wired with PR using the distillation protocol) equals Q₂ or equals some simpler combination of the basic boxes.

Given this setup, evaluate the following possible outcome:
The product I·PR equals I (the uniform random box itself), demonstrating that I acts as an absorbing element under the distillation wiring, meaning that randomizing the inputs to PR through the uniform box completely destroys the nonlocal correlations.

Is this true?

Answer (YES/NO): NO